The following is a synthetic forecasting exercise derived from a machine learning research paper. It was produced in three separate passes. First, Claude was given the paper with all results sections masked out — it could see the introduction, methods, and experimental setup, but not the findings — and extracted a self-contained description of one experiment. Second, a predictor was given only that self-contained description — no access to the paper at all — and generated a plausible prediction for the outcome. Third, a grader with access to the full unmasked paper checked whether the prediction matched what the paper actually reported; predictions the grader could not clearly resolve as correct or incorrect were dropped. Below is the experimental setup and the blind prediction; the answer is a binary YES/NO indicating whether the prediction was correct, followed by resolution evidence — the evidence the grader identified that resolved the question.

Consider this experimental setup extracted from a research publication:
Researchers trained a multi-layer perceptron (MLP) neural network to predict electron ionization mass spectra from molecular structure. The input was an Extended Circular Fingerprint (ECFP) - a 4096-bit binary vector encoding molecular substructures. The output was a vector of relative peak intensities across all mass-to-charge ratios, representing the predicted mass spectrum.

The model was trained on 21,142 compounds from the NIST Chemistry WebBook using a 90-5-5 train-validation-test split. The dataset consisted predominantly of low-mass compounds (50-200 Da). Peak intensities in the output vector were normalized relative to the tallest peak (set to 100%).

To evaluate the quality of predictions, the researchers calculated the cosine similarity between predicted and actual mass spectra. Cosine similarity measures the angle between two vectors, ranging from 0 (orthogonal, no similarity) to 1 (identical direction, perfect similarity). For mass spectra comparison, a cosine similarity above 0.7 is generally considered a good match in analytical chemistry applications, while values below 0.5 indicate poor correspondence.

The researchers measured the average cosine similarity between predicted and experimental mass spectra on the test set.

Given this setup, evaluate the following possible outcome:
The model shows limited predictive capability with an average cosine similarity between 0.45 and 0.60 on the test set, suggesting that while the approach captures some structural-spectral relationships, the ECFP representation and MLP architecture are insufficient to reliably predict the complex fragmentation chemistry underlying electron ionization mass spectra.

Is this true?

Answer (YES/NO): NO